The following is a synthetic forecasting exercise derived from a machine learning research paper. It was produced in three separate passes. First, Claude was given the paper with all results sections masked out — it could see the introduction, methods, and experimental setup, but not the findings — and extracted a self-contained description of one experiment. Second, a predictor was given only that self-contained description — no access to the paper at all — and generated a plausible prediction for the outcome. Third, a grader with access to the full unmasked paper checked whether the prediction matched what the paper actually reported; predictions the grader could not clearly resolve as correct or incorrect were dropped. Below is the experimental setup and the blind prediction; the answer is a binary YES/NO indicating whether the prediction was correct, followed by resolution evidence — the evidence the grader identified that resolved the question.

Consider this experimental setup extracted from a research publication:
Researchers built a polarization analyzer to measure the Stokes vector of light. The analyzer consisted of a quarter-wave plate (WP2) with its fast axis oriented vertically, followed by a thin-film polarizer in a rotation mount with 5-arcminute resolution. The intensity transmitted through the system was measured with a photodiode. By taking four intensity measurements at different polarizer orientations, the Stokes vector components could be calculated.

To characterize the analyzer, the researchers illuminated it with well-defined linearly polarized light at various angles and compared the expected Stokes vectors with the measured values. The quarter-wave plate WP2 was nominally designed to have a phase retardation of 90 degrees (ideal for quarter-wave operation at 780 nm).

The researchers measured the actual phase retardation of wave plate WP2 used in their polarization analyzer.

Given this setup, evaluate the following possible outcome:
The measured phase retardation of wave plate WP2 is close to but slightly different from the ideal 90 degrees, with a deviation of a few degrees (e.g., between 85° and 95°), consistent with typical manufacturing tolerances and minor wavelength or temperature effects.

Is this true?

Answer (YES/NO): YES